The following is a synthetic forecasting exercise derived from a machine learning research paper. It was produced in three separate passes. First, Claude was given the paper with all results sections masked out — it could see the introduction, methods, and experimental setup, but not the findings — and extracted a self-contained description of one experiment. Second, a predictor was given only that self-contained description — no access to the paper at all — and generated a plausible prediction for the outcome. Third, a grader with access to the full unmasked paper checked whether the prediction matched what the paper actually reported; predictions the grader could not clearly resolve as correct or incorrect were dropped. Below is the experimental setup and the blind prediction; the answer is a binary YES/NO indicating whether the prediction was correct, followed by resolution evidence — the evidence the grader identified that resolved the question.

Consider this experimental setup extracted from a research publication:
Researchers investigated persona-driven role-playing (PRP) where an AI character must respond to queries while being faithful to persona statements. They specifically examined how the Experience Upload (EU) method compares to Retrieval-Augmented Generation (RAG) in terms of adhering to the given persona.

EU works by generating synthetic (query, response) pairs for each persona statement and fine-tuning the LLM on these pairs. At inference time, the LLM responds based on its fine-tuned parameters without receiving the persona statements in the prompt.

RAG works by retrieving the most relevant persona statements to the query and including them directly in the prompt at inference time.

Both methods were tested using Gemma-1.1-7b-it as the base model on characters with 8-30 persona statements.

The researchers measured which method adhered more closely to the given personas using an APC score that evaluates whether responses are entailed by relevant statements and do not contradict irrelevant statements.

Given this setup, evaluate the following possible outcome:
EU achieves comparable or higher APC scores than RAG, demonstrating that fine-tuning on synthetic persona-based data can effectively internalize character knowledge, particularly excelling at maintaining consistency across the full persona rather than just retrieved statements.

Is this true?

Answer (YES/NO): NO